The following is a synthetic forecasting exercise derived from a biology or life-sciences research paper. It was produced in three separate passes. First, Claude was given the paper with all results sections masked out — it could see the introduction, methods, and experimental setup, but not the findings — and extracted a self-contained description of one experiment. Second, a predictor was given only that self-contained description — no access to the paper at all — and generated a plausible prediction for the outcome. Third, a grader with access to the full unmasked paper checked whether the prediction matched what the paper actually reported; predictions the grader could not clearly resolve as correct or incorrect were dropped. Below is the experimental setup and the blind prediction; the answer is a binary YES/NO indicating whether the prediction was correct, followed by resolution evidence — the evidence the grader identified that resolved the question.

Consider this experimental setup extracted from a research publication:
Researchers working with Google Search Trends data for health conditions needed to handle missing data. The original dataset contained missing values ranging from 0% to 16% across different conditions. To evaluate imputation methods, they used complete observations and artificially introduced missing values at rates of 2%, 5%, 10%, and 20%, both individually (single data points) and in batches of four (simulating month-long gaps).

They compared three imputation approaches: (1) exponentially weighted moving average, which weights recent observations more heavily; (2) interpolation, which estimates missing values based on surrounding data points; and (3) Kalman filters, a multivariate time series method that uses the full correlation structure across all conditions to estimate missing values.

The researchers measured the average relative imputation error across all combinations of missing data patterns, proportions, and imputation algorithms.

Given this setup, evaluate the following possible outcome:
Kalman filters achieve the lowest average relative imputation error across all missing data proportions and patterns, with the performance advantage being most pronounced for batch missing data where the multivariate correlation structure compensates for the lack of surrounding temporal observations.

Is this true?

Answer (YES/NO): NO